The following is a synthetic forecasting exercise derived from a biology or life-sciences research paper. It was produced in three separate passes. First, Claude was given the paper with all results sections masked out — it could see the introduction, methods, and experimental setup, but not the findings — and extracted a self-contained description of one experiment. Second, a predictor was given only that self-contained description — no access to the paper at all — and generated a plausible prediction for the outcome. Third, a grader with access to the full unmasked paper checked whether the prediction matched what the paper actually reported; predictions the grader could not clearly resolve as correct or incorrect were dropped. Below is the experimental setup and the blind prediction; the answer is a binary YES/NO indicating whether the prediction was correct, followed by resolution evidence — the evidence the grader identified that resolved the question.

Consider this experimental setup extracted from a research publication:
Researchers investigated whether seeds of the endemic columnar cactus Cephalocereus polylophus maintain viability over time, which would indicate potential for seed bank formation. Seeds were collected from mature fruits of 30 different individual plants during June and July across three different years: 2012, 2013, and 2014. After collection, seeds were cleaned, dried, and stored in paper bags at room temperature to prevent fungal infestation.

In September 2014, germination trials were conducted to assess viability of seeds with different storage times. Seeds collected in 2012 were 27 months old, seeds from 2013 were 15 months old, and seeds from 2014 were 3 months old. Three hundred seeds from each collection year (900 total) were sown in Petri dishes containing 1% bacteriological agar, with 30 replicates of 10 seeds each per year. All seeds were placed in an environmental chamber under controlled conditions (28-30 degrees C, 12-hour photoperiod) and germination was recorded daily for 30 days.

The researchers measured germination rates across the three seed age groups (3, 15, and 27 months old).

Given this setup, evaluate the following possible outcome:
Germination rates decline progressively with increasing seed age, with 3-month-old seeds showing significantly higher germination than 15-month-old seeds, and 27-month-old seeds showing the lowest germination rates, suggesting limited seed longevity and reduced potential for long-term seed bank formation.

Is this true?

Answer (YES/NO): NO